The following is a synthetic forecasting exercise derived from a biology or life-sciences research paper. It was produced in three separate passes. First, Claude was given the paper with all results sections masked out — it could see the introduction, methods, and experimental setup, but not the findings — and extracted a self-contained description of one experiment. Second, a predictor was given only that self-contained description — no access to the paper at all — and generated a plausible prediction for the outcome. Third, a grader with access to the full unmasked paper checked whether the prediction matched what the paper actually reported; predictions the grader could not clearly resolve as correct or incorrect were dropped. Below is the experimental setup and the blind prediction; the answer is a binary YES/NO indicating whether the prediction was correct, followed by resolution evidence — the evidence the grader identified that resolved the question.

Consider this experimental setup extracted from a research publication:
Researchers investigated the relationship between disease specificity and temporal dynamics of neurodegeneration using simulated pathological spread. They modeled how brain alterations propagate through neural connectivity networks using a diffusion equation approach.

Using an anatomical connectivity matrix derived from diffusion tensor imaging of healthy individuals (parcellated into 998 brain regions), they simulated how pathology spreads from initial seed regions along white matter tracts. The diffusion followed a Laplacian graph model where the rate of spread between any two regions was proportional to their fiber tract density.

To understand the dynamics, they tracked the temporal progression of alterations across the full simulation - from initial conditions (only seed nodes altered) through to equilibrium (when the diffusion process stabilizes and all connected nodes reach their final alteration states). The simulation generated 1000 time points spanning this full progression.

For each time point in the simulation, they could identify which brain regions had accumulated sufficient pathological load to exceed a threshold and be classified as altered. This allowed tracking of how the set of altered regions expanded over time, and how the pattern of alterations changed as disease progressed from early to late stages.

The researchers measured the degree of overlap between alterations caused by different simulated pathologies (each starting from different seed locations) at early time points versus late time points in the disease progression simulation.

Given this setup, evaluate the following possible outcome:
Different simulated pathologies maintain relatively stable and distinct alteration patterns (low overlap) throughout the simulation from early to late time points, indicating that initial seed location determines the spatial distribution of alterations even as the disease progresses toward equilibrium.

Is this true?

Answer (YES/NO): NO